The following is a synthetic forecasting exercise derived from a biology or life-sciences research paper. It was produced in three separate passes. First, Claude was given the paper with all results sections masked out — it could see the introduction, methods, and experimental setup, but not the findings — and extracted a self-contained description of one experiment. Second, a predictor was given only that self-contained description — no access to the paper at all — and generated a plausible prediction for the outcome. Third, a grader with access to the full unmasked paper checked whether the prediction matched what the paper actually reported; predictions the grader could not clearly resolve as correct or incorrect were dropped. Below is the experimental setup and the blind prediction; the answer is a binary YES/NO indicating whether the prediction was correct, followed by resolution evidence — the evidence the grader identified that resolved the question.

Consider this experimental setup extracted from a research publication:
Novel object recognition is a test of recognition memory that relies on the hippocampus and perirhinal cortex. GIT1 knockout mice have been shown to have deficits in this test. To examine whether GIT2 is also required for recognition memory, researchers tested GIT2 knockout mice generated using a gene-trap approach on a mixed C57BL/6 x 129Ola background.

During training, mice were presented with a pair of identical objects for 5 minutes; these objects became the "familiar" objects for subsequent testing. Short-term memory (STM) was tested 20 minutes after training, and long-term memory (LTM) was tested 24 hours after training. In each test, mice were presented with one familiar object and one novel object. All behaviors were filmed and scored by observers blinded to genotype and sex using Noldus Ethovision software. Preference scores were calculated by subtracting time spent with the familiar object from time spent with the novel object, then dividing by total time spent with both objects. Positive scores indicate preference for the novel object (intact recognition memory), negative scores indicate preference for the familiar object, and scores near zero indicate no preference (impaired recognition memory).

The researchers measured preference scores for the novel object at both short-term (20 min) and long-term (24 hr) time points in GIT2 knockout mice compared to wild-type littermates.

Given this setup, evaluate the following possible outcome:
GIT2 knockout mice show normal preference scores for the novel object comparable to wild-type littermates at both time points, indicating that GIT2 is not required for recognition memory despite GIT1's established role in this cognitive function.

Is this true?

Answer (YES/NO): NO